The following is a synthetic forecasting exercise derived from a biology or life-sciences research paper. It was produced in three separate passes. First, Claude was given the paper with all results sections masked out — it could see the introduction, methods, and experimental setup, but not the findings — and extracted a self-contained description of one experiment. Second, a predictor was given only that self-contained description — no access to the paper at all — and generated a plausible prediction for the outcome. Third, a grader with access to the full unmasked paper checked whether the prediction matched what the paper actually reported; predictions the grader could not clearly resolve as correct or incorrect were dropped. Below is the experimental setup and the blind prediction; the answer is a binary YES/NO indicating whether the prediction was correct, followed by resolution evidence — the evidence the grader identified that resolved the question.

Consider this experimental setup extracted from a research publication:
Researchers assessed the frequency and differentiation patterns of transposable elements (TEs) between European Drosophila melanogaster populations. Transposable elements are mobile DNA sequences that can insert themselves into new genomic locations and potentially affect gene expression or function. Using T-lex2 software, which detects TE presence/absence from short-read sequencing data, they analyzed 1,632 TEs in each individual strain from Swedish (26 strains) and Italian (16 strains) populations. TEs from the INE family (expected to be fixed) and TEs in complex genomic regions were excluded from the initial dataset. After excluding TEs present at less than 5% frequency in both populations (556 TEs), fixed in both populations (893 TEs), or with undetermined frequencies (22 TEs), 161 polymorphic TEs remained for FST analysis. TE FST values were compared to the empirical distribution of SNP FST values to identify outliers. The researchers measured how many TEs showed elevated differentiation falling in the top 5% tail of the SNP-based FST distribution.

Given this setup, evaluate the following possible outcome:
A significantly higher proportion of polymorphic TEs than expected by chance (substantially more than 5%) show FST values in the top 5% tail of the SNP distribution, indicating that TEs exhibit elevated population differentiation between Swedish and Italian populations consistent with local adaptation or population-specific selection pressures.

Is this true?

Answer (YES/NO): NO